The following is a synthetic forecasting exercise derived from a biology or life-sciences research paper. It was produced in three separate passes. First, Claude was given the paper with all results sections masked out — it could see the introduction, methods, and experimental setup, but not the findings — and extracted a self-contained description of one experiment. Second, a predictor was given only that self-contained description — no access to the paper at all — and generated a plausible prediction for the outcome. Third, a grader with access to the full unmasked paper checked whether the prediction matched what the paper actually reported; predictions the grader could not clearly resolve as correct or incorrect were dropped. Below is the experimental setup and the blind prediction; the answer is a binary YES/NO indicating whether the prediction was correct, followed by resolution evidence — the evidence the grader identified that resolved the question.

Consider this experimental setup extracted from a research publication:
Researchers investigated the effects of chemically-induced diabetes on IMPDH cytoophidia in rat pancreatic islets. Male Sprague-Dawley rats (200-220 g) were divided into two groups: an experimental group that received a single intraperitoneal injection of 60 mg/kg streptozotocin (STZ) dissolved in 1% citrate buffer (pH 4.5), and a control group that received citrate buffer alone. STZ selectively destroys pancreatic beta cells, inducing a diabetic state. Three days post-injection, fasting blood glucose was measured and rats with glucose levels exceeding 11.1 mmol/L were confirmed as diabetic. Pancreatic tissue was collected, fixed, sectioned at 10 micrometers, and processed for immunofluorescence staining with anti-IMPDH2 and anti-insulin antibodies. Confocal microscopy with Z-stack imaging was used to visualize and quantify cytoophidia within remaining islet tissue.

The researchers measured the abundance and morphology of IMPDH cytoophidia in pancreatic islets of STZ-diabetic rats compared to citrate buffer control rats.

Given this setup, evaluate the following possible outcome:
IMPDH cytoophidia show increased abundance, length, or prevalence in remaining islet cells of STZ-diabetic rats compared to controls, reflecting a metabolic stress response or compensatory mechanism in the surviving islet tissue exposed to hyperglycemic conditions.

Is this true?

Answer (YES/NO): YES